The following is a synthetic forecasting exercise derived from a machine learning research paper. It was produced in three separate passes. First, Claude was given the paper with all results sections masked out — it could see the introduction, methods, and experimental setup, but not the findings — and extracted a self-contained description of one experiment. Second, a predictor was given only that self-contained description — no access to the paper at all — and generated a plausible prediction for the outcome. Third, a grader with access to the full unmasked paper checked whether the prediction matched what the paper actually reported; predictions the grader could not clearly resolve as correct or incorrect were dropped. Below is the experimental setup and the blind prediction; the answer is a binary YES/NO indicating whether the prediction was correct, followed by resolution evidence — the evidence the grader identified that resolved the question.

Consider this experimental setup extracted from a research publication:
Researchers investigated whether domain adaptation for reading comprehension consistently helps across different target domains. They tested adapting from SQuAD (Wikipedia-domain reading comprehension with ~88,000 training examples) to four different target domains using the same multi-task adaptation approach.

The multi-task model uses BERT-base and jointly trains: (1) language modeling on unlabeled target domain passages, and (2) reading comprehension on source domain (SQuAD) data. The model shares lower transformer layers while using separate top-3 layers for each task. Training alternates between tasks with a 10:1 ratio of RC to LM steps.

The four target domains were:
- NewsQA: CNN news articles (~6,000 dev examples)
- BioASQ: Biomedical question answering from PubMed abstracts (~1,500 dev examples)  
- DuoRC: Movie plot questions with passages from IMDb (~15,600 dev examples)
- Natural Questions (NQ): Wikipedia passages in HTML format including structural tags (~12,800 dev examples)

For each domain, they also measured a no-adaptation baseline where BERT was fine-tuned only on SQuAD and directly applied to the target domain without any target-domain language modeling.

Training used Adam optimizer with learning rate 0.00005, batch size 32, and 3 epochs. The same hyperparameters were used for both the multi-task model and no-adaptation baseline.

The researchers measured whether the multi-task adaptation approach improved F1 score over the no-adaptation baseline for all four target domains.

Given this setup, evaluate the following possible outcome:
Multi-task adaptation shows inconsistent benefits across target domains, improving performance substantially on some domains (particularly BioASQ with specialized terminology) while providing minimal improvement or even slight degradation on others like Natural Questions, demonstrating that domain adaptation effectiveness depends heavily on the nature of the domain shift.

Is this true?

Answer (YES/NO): YES